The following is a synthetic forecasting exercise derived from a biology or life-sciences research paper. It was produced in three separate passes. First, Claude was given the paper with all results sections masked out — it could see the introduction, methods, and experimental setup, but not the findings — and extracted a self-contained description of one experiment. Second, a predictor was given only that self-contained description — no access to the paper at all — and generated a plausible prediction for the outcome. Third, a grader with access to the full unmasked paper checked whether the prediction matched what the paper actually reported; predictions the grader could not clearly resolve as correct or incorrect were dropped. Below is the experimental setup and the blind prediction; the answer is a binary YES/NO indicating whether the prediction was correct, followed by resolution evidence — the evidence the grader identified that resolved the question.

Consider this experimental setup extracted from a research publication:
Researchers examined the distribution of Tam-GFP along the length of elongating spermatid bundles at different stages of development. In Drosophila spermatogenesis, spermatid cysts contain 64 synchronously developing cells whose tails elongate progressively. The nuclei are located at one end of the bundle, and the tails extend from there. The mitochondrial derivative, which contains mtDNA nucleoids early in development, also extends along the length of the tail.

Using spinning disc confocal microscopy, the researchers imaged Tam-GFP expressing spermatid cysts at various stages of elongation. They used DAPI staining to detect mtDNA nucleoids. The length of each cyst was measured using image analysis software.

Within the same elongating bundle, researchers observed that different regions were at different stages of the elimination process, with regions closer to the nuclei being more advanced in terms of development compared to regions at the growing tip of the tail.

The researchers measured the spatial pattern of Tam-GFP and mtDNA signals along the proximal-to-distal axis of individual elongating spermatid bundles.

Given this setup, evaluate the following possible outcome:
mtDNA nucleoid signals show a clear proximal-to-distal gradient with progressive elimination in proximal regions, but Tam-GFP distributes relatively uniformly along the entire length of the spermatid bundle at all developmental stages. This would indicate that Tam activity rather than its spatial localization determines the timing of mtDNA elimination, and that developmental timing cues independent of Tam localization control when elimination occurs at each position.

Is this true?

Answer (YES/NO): NO